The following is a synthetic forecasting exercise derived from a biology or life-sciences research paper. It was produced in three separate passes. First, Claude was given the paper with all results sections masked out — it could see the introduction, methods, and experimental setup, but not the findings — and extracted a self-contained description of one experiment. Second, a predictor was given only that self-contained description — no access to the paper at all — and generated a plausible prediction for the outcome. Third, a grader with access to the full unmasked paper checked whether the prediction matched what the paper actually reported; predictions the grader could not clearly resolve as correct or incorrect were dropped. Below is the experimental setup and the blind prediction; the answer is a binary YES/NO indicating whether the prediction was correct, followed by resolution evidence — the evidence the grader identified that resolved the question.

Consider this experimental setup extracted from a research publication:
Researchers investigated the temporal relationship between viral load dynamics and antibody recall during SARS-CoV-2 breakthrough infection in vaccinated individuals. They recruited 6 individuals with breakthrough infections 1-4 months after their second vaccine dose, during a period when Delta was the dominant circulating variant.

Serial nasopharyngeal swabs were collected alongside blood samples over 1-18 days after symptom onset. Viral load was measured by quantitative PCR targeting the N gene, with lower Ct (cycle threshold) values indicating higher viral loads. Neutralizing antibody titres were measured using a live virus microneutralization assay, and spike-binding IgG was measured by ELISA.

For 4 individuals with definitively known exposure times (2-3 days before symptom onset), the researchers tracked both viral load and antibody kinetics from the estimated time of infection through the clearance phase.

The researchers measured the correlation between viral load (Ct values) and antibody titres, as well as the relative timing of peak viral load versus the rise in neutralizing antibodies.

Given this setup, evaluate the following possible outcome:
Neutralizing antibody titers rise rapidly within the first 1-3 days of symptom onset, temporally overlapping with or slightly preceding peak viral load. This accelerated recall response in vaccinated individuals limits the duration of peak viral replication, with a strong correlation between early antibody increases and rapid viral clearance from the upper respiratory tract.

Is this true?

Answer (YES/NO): NO